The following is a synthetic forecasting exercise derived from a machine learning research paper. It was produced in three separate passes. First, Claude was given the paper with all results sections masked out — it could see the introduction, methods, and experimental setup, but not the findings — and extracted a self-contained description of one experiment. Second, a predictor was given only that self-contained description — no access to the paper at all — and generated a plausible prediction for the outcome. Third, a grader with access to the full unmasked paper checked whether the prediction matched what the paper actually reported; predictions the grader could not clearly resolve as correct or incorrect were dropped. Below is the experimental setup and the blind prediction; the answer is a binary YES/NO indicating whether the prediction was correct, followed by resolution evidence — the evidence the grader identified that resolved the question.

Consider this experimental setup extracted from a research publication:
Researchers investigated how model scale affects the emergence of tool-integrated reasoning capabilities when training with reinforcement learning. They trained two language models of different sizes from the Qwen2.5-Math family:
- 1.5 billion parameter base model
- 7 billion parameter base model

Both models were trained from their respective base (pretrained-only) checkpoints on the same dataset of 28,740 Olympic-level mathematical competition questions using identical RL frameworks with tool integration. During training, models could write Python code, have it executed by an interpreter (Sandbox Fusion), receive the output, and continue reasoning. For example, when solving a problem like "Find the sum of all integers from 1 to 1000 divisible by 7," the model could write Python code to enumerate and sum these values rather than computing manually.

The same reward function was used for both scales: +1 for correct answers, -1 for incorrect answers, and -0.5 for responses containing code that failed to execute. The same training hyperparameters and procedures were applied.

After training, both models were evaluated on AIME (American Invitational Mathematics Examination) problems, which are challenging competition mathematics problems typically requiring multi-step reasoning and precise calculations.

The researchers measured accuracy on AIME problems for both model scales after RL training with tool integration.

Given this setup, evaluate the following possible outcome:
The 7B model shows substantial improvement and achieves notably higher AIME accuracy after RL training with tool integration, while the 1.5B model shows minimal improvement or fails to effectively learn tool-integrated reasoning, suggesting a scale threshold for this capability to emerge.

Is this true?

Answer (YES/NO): NO